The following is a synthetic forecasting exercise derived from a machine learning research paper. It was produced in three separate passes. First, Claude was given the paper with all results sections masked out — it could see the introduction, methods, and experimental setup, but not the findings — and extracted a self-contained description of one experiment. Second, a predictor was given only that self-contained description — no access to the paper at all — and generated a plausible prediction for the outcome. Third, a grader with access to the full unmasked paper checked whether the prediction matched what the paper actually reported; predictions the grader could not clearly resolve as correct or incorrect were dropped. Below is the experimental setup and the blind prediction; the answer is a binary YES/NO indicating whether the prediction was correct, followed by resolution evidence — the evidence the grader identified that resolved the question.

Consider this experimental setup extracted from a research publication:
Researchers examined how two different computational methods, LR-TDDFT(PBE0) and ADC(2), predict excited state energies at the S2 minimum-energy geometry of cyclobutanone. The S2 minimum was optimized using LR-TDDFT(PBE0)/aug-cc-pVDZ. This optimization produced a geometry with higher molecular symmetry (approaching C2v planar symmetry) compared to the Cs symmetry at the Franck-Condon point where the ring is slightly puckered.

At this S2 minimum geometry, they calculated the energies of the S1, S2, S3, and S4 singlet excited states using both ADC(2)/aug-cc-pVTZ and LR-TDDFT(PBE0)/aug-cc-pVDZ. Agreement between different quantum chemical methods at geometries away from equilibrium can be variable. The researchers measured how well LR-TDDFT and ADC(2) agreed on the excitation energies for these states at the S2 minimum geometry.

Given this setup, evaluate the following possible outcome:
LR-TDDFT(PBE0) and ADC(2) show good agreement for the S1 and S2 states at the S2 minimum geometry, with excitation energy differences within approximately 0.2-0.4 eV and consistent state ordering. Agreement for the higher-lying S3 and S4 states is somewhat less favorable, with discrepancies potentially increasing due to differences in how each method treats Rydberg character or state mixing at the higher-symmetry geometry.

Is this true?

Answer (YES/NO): NO